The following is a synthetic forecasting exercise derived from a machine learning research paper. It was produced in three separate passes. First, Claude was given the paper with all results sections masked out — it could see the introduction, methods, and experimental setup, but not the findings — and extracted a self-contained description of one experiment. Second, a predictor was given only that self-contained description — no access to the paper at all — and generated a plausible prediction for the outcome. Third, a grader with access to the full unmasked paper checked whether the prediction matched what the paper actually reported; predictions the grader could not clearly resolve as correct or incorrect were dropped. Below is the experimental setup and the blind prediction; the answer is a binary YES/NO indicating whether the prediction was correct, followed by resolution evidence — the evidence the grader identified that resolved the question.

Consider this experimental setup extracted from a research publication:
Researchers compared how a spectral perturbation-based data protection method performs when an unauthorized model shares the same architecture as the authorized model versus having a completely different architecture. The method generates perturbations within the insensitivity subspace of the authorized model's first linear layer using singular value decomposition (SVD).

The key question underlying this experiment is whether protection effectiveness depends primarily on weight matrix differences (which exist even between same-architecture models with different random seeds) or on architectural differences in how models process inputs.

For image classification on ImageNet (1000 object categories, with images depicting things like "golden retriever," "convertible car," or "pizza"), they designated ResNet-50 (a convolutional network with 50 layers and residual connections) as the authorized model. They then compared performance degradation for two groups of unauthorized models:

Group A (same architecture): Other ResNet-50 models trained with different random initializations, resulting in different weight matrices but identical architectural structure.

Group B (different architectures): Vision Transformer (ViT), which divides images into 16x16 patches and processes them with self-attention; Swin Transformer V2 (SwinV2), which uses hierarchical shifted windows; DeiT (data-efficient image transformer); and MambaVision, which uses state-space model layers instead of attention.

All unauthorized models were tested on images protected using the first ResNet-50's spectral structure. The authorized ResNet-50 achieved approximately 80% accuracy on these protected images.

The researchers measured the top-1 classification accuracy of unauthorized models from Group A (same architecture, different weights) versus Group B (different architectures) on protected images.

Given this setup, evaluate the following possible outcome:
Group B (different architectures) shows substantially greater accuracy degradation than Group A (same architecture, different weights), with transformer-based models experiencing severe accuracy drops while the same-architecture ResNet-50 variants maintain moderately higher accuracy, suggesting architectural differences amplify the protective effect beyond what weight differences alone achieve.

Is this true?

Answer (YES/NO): NO